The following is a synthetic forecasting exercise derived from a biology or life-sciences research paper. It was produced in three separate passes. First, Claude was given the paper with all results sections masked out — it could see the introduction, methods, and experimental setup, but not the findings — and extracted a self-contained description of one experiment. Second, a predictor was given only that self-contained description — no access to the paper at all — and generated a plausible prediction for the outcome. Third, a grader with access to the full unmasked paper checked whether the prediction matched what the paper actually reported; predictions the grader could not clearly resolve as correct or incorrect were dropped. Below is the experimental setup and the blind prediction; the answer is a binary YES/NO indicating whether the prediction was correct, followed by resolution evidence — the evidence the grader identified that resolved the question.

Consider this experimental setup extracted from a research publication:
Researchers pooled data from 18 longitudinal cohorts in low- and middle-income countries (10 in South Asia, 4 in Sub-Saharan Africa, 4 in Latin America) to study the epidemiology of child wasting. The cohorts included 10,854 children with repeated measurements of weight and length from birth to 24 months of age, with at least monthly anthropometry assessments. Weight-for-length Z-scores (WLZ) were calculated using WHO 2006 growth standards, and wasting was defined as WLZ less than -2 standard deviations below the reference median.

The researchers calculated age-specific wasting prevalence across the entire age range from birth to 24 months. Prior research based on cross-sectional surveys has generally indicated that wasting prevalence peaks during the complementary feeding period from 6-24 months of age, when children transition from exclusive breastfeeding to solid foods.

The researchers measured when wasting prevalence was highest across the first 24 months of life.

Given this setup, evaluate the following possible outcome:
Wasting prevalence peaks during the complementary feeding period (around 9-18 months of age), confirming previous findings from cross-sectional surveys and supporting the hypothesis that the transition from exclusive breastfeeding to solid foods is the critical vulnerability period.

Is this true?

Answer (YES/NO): NO